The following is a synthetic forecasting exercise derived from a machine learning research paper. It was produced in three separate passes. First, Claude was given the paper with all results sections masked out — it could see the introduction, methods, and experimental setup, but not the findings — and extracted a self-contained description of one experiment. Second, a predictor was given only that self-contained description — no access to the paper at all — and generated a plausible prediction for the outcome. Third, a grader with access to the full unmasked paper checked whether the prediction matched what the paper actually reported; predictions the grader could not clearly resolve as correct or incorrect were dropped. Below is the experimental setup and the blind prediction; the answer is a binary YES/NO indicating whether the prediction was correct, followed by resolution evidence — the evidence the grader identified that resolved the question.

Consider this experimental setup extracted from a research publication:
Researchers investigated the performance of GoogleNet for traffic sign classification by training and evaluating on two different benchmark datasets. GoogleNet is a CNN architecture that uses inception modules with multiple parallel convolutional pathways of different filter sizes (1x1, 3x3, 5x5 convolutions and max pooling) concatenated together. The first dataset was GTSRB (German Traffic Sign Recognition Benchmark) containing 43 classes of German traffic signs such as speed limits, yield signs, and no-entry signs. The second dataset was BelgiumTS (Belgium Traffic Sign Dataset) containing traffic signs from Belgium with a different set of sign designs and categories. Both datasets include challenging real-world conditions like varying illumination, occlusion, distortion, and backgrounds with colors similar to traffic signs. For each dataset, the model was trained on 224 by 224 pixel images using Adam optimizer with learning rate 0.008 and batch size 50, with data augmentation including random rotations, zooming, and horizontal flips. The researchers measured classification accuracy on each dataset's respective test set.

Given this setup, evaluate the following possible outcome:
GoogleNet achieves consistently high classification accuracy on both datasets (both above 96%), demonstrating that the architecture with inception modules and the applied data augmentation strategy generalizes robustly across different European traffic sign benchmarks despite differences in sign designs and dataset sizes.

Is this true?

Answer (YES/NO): NO